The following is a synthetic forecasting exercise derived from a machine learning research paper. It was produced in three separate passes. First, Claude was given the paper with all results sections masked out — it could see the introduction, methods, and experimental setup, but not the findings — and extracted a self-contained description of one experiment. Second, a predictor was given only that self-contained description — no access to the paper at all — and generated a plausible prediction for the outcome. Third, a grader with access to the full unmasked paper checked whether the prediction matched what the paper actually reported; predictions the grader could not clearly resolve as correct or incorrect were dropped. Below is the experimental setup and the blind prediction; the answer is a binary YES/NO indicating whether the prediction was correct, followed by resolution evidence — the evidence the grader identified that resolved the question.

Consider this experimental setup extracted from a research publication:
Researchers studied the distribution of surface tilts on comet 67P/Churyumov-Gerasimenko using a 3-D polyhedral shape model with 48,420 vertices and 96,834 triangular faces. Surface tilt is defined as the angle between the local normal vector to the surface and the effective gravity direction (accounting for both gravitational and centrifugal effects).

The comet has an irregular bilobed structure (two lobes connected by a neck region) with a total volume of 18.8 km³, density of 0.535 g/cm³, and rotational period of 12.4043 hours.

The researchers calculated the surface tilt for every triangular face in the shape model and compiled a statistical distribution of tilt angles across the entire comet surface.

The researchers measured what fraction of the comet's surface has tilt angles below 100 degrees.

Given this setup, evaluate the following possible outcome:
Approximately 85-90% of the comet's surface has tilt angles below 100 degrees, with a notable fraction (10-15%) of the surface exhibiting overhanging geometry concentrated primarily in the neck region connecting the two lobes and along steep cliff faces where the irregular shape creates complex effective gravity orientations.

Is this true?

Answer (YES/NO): NO